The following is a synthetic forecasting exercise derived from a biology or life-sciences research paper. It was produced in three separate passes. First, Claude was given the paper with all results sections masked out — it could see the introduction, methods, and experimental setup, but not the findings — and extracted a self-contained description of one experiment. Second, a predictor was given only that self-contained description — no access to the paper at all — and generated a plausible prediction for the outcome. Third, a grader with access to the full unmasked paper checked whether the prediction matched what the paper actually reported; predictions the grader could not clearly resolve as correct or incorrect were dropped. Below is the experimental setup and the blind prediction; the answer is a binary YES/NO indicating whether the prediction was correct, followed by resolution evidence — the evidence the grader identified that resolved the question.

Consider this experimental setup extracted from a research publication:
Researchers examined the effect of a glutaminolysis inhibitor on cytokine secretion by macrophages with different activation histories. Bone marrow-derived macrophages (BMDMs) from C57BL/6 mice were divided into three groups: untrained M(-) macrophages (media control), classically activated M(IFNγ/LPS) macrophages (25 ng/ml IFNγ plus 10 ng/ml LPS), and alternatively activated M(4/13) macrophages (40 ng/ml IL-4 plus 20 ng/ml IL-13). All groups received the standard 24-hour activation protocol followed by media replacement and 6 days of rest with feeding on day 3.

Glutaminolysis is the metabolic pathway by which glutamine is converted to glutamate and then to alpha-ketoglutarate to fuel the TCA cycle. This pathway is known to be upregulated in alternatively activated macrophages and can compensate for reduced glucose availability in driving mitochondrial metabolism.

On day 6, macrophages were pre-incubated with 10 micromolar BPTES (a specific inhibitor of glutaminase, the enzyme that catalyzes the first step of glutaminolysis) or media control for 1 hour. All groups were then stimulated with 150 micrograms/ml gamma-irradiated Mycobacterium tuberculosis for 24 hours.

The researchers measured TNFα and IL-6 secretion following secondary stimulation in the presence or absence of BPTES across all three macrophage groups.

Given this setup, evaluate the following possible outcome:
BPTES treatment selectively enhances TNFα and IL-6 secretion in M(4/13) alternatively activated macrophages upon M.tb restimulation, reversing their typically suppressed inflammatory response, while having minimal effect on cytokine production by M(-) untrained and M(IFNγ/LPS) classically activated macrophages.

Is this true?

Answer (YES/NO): NO